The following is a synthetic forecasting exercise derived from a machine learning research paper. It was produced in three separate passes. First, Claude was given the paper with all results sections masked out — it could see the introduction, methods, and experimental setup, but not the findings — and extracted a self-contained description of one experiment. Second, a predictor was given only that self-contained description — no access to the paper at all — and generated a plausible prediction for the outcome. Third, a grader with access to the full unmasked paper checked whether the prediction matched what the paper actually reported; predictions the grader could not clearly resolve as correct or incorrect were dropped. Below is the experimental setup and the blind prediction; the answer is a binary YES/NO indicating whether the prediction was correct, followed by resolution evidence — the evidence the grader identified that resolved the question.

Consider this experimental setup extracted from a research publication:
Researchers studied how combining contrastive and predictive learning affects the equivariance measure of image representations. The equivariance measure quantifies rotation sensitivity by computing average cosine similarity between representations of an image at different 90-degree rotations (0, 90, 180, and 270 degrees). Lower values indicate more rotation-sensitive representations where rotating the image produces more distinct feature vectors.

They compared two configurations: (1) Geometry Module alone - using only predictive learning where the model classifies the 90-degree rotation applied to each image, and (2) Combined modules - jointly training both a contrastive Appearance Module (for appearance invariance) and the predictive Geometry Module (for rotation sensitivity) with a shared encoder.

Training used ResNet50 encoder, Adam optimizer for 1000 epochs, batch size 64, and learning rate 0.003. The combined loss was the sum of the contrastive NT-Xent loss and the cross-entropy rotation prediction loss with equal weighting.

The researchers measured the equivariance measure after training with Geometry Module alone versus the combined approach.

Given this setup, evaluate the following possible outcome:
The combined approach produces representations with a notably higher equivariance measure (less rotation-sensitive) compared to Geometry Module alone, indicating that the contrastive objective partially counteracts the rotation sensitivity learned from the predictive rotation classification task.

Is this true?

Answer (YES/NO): YES